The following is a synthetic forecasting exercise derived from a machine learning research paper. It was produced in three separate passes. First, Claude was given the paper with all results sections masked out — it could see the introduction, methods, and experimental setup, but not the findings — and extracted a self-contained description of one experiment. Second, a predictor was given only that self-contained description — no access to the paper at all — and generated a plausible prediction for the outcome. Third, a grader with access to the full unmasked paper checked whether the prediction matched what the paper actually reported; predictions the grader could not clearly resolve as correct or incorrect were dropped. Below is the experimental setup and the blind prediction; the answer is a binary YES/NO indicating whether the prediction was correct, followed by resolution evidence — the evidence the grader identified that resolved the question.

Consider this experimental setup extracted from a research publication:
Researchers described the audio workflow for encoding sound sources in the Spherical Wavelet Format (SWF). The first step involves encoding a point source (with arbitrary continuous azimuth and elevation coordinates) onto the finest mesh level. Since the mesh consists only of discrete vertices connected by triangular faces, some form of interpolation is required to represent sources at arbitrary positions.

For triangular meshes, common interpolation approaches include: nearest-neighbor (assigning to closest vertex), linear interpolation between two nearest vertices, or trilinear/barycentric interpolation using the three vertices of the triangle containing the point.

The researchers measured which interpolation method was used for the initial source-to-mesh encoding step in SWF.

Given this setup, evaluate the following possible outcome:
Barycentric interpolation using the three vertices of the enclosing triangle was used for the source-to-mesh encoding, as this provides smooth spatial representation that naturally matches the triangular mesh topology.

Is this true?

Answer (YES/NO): YES